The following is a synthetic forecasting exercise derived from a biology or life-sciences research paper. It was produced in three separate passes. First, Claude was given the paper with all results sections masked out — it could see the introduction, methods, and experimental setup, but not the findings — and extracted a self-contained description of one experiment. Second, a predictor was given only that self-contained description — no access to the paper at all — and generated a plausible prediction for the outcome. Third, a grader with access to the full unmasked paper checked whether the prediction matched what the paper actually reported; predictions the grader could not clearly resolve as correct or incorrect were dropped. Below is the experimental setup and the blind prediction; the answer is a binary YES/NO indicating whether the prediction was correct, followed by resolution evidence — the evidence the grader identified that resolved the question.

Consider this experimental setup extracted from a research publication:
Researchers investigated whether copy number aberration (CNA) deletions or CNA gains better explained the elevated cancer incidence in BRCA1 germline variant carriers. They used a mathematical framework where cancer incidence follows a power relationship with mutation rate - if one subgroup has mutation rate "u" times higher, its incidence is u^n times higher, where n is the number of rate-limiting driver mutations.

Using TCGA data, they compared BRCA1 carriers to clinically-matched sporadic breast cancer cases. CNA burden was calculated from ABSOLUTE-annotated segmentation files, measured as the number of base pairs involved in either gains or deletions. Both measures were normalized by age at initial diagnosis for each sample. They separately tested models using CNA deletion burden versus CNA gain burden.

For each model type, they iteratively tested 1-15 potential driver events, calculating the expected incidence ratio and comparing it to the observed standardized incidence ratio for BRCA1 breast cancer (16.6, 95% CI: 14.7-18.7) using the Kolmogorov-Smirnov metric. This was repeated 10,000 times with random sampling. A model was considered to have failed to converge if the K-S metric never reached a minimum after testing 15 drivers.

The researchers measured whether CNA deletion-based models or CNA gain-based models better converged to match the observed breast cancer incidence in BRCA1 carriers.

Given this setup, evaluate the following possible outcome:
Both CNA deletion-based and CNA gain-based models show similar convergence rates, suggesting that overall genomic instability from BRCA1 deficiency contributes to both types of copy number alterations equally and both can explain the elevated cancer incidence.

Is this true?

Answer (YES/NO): NO